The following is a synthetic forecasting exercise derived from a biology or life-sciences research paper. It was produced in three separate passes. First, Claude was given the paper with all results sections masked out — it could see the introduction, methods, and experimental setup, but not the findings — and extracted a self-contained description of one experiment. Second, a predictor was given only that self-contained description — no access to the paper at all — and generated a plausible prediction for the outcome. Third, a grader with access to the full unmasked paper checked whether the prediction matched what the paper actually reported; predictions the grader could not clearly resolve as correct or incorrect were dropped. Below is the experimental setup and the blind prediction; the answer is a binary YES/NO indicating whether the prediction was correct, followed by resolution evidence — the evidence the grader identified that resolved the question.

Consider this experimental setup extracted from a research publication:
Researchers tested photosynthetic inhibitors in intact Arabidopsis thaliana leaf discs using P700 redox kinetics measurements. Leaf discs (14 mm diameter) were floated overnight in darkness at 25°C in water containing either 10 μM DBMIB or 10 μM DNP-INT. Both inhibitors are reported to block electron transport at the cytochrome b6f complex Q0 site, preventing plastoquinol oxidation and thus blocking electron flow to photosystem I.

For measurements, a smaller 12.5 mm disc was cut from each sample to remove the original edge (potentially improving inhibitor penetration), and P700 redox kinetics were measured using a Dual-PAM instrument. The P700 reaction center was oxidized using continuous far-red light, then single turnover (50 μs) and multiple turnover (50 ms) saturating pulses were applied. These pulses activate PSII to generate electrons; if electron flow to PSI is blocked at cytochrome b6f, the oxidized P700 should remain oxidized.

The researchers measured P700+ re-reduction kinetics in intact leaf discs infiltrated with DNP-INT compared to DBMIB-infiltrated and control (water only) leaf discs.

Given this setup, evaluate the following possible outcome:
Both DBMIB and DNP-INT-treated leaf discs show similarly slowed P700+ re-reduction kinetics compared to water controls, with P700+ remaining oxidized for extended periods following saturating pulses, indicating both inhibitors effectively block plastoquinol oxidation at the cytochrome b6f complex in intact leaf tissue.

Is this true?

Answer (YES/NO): NO